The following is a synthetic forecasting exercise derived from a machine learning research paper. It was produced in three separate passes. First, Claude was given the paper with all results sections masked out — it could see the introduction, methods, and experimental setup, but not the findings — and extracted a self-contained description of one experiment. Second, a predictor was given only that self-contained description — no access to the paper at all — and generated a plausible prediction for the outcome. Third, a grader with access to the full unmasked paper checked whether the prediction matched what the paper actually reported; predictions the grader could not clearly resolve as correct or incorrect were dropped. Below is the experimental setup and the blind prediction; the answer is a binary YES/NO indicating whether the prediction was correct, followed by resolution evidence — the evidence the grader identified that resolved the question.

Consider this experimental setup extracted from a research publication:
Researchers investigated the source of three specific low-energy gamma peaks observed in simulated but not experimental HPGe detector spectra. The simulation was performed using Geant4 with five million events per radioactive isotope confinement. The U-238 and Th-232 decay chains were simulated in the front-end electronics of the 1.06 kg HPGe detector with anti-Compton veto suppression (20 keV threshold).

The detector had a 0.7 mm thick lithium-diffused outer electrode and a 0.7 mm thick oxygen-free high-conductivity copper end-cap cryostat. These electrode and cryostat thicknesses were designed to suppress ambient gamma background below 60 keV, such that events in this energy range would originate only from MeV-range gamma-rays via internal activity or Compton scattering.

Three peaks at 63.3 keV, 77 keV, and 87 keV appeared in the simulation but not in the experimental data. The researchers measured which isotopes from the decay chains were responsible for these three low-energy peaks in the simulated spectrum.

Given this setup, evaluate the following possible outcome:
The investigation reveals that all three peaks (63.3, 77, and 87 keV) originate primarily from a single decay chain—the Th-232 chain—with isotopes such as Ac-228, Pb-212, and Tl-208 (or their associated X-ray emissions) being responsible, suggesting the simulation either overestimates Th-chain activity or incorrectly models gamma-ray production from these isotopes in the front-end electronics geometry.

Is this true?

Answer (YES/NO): NO